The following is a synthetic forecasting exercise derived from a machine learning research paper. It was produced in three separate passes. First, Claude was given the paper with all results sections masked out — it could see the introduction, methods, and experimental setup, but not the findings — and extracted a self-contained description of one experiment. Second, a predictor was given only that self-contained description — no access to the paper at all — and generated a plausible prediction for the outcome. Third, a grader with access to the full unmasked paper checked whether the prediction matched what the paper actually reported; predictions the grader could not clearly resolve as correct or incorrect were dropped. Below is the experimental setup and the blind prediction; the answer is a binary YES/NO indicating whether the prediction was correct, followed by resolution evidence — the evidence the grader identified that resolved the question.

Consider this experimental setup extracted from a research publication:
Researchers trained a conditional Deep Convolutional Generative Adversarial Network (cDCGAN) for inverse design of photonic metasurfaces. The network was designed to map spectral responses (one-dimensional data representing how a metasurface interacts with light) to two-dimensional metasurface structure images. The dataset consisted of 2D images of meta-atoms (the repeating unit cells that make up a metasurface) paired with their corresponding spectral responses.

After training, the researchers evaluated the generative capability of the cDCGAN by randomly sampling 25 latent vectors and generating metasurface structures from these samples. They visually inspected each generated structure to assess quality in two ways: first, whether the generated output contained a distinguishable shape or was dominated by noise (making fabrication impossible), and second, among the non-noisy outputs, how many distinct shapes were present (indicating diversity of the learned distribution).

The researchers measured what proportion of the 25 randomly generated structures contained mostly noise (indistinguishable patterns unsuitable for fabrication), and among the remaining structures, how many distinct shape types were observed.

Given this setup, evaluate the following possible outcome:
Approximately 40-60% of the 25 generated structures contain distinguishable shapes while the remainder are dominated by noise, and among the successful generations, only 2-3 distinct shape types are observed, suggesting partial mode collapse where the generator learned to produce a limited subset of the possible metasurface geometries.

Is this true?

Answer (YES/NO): YES